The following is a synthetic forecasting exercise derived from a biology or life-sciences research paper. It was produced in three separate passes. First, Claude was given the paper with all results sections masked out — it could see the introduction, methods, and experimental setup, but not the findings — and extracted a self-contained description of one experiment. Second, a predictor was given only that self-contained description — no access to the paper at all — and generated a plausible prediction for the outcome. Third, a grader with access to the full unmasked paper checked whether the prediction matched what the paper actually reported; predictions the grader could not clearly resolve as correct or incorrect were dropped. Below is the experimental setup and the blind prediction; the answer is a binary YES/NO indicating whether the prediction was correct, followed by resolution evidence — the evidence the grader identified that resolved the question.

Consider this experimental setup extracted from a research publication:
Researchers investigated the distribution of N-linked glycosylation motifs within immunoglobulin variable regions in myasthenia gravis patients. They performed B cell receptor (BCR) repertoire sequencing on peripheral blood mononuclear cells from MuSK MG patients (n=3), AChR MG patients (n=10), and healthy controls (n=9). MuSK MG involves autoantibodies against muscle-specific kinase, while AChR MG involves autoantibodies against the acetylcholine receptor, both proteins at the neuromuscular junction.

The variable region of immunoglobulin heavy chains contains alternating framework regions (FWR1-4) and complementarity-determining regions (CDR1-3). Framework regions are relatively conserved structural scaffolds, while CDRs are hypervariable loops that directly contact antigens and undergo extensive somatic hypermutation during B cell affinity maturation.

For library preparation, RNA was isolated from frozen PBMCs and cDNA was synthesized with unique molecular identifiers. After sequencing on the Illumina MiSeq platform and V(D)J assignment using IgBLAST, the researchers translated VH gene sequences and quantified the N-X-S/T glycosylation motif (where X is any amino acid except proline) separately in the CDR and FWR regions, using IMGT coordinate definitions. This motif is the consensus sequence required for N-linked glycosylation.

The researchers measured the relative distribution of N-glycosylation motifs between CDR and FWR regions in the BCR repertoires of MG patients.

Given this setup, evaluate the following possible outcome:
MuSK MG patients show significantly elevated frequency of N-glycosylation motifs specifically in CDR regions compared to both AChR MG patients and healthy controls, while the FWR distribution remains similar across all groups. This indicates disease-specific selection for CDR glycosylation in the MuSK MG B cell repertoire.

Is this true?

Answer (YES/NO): NO